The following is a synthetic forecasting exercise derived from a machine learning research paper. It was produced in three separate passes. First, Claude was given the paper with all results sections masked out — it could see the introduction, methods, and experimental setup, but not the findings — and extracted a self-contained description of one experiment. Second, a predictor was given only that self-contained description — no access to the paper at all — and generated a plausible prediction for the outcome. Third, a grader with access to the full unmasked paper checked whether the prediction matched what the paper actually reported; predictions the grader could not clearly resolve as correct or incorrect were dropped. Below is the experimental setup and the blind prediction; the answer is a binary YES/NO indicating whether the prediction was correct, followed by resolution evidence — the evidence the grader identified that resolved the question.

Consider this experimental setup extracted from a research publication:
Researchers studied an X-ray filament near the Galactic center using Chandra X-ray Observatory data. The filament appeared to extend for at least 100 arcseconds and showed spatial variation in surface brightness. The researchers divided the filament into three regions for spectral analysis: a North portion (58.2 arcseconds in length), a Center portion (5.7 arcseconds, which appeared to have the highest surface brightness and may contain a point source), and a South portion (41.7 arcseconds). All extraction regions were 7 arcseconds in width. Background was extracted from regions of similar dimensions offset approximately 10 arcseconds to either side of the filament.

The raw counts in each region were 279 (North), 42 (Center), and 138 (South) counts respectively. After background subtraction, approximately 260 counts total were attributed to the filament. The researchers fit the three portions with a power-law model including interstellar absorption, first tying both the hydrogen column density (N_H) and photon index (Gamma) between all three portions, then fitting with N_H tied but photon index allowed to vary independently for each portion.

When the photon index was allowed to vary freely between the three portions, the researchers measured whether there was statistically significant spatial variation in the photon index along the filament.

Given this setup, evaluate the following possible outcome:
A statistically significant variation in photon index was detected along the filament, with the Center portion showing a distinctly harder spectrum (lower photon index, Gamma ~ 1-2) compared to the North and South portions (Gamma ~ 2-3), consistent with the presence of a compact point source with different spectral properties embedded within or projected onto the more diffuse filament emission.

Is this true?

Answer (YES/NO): NO